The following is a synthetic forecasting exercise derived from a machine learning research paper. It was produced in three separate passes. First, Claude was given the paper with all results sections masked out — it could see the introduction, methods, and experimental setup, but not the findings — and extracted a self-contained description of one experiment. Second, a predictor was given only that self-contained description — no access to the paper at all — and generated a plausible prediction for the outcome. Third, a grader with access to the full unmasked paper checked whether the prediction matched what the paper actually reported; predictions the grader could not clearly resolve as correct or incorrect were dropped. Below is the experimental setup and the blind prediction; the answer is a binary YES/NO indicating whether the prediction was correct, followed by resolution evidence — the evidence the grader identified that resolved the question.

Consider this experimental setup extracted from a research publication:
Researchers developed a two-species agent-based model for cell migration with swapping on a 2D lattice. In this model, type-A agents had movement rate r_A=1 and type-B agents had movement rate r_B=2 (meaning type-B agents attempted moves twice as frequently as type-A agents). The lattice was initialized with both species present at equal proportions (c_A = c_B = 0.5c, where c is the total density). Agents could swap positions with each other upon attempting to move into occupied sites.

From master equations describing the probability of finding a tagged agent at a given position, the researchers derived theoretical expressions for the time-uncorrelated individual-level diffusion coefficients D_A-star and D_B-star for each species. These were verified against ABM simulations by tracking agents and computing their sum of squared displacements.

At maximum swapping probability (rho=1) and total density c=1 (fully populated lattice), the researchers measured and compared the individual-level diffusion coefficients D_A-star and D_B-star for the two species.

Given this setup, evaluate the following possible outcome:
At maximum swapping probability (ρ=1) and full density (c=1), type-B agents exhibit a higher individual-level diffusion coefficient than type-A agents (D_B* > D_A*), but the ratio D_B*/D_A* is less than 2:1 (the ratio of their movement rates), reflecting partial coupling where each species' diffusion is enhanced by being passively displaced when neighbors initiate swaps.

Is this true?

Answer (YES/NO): YES